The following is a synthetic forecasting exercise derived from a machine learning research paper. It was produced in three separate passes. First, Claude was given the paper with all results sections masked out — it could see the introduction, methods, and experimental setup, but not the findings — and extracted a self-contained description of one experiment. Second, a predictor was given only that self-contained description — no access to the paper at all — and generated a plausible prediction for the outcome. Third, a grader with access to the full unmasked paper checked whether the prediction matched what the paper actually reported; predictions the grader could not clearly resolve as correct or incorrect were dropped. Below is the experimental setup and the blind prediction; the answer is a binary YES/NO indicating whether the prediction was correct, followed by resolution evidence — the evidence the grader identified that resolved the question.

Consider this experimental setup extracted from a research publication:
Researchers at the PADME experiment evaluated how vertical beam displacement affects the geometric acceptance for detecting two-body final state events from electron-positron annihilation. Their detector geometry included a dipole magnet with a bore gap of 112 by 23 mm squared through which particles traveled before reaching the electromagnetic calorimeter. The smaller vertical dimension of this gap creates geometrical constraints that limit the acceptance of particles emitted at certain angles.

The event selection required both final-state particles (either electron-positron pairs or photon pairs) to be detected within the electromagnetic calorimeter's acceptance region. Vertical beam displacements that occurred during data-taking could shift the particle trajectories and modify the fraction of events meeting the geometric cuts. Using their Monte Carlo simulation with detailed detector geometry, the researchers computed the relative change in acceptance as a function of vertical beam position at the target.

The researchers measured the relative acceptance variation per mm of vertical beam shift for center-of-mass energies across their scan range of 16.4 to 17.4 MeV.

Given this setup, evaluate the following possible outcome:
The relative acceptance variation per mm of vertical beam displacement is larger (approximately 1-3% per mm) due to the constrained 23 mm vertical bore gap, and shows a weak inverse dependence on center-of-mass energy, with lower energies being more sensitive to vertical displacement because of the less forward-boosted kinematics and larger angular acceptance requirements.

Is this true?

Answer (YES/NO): NO